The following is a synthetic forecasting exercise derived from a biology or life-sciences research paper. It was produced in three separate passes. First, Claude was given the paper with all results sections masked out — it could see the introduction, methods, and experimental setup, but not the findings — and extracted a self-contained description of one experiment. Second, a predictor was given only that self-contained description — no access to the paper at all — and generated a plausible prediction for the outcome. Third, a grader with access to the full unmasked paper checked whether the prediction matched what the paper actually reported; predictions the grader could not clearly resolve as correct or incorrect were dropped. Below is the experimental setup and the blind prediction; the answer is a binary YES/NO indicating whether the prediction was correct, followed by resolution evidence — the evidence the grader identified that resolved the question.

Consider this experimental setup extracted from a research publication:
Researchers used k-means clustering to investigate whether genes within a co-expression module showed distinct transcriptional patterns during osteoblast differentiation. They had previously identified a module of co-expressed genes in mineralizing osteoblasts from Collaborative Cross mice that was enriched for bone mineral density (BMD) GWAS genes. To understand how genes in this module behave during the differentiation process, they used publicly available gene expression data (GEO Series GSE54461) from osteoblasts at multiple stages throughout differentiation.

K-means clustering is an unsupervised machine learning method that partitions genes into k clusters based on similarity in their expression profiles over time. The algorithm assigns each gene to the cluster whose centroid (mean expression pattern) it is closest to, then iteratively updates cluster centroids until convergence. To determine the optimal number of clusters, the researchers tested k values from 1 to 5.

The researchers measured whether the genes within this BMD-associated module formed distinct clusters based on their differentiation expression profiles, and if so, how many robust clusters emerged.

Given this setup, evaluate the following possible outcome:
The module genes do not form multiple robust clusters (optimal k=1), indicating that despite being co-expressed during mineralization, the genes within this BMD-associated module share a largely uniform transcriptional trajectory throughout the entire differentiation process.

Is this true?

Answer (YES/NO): NO